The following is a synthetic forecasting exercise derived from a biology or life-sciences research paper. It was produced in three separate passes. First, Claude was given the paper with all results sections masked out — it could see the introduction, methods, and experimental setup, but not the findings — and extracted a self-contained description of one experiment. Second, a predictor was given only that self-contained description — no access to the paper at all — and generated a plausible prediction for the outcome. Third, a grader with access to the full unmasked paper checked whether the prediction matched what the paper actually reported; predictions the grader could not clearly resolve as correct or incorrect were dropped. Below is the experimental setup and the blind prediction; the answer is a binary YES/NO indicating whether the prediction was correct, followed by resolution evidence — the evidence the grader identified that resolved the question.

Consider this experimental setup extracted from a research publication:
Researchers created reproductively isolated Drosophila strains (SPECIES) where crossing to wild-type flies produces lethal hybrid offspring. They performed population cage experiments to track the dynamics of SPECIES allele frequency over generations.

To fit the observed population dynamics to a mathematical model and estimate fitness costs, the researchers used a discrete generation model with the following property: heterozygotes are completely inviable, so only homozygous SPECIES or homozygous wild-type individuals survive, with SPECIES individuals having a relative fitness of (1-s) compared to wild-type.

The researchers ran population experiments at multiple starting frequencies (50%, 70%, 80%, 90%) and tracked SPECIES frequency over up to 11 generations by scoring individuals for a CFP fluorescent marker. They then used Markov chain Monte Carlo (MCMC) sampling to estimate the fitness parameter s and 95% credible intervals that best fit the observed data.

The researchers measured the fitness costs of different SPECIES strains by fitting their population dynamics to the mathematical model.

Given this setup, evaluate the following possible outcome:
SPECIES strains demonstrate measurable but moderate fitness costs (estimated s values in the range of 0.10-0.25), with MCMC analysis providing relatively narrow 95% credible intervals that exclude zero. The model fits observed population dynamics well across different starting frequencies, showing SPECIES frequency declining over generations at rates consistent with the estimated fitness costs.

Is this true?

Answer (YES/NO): NO